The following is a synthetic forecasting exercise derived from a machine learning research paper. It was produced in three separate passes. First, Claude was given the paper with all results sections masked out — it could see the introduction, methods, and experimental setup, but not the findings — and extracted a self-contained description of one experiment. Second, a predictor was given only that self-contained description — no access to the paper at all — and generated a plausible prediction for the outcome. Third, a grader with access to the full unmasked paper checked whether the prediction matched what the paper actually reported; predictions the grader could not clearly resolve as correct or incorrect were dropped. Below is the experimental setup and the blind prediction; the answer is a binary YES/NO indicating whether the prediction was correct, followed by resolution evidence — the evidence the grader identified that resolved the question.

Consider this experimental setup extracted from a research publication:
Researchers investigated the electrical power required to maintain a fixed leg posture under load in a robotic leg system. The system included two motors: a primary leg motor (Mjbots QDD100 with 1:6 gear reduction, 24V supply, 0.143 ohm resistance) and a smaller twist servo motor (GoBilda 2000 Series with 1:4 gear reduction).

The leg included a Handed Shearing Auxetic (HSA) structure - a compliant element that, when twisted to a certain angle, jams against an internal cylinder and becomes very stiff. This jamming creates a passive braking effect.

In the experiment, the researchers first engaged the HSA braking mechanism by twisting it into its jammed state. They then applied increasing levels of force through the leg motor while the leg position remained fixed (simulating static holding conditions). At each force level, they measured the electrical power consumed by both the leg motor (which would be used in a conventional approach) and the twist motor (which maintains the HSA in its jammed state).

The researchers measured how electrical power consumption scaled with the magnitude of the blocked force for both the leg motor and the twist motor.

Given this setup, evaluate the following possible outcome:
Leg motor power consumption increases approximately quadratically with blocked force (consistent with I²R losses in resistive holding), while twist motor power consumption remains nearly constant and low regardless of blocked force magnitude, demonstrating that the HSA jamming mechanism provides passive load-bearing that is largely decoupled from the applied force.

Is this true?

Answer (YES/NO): NO